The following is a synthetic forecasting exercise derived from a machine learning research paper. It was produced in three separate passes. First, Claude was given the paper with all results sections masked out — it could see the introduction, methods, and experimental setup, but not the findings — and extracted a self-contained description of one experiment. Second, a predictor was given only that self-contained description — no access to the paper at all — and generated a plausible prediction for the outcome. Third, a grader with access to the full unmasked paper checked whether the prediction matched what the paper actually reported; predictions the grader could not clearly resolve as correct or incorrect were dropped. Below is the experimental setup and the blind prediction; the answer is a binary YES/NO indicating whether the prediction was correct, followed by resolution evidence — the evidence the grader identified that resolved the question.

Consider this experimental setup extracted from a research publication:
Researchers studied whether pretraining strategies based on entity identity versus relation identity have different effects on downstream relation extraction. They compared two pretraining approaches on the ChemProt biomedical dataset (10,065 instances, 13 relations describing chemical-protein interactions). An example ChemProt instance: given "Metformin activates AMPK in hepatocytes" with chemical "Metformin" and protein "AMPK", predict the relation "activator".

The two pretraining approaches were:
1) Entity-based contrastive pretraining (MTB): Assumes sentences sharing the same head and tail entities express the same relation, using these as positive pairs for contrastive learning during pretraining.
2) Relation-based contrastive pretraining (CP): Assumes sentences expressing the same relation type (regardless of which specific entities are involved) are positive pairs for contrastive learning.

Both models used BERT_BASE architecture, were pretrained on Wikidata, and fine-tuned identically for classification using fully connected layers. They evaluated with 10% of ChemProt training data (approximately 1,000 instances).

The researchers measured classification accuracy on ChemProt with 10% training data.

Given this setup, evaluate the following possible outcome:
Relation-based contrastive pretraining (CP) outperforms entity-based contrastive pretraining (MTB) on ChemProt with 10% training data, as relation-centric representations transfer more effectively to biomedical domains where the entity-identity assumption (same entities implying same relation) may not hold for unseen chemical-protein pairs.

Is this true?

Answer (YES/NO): YES